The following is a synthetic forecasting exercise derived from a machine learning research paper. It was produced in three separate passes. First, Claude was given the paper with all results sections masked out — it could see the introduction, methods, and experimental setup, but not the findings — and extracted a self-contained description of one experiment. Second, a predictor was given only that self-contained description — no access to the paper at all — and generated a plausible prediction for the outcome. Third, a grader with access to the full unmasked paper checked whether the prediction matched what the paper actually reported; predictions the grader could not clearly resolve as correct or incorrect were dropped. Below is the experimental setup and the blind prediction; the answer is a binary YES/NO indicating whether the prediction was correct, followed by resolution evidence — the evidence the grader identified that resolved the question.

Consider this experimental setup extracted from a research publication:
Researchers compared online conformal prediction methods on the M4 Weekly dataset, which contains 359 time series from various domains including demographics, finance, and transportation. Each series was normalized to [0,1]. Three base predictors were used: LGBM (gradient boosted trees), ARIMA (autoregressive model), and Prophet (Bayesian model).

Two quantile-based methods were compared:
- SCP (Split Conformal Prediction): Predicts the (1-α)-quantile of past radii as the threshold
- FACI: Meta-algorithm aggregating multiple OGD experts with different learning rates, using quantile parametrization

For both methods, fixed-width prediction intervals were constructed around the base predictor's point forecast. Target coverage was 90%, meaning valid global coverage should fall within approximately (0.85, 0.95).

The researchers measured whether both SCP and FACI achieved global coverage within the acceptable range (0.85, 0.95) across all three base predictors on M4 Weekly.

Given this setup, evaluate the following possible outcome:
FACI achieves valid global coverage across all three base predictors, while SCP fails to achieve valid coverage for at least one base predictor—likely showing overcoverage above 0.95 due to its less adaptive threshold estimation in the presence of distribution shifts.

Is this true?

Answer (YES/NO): NO